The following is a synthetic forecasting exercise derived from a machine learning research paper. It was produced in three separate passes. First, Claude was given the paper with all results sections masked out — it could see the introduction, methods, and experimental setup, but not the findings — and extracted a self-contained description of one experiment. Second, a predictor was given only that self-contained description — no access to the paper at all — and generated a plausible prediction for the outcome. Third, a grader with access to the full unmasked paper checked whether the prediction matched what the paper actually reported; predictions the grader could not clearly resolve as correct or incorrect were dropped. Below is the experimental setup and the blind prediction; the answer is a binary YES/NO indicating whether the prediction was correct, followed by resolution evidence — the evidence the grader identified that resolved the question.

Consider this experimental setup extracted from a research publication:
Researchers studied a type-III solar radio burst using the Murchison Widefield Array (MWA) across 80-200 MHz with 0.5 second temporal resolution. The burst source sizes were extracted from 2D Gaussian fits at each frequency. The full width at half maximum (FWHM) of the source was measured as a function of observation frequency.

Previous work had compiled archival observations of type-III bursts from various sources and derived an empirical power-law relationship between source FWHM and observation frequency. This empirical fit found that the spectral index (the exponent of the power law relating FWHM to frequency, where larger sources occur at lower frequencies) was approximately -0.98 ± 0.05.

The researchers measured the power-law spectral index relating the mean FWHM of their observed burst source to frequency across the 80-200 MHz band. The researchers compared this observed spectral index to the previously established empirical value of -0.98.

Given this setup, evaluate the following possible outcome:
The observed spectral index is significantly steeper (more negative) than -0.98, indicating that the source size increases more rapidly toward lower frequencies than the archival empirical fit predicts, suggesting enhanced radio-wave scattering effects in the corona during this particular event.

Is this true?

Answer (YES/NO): NO